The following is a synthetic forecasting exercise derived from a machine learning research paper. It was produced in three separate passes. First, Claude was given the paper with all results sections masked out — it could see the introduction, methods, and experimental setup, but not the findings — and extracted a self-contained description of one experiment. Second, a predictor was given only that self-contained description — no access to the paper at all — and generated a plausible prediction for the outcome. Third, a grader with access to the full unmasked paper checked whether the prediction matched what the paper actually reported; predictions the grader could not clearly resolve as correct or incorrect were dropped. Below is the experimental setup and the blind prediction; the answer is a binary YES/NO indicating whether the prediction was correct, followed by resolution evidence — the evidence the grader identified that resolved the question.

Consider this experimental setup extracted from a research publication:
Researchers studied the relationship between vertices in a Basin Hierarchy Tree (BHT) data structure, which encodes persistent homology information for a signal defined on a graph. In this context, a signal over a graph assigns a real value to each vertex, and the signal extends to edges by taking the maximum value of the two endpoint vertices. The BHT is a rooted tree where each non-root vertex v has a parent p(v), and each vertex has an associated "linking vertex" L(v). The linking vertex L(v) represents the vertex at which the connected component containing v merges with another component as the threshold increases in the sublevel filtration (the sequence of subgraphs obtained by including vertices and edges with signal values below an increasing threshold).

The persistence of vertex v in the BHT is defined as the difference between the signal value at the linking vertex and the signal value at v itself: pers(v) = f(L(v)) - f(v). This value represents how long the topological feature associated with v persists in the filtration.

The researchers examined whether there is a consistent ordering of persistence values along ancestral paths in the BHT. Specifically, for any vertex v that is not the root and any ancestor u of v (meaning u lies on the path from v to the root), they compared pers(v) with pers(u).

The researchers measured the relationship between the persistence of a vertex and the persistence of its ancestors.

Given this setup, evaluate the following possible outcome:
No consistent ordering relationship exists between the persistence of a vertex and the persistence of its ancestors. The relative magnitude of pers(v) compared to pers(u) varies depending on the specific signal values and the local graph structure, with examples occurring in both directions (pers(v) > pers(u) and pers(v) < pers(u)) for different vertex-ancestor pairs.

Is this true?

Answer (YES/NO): NO